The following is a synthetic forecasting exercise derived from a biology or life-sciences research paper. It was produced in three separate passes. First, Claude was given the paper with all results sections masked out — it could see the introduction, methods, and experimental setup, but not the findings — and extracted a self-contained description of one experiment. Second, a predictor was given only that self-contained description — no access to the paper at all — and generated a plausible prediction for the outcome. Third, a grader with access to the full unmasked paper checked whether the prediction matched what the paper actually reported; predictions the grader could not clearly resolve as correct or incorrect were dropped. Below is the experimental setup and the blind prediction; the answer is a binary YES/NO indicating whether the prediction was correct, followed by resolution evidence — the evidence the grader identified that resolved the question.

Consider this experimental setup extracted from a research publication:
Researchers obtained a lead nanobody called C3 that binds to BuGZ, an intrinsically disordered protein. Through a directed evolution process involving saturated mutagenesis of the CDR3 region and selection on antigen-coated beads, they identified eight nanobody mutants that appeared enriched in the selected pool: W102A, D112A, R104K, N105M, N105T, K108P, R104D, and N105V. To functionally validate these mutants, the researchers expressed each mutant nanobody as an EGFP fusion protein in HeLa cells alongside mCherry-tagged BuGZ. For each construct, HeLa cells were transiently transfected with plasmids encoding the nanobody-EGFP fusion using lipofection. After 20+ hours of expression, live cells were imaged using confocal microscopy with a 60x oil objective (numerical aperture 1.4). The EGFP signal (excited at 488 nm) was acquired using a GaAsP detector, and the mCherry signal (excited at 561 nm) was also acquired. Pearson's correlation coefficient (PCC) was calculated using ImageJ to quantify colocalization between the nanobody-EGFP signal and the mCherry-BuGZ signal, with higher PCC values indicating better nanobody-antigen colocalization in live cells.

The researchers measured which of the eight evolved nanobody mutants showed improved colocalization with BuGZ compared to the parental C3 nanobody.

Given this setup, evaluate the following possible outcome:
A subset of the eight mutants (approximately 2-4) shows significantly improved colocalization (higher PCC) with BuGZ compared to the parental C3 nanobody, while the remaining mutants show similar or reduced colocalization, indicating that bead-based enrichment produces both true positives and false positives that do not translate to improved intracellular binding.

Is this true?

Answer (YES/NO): YES